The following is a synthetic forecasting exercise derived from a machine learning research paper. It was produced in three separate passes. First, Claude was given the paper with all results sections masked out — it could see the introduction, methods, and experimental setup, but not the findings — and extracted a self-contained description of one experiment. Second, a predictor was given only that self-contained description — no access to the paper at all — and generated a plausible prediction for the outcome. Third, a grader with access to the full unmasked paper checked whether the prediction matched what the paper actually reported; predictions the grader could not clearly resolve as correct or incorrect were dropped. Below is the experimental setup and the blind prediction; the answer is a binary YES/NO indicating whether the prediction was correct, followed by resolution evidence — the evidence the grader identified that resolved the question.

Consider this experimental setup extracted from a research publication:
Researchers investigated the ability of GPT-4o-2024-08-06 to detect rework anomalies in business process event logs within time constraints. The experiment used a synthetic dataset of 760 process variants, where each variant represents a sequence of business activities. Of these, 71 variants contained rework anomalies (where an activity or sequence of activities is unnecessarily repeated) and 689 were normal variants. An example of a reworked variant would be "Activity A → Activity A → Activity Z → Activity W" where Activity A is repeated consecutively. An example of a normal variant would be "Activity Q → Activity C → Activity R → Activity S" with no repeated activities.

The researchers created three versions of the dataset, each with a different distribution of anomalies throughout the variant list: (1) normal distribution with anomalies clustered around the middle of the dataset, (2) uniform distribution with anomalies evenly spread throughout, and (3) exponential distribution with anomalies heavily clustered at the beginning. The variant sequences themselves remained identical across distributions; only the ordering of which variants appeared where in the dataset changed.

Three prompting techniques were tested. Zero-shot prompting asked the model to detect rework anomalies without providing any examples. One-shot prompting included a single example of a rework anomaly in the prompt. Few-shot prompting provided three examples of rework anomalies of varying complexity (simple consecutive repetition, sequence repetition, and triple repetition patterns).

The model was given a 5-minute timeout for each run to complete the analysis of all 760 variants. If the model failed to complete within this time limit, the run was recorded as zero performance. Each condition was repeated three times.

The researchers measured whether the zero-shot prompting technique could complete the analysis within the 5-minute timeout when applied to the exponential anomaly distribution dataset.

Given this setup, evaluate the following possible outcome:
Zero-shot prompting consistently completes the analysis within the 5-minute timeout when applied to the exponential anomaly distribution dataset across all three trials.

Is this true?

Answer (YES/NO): NO